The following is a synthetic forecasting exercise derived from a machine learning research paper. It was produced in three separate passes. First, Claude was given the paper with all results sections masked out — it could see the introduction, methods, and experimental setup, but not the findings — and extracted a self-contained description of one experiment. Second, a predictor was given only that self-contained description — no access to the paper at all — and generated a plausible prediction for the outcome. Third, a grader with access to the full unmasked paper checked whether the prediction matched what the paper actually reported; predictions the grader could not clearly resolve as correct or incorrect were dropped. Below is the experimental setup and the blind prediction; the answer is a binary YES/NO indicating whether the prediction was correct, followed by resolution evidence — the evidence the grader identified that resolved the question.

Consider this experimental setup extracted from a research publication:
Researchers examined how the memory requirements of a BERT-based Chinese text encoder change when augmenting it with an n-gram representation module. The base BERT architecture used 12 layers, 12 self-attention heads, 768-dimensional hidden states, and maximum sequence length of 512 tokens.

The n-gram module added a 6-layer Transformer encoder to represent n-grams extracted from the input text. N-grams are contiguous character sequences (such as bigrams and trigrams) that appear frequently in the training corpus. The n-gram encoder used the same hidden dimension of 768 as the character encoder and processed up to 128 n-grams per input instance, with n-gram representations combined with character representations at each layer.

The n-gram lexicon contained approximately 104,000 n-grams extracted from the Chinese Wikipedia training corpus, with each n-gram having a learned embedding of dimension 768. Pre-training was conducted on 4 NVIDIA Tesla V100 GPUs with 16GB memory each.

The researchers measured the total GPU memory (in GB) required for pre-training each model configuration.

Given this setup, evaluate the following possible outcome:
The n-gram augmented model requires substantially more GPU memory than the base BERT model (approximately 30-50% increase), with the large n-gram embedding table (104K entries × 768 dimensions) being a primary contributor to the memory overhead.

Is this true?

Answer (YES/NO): NO